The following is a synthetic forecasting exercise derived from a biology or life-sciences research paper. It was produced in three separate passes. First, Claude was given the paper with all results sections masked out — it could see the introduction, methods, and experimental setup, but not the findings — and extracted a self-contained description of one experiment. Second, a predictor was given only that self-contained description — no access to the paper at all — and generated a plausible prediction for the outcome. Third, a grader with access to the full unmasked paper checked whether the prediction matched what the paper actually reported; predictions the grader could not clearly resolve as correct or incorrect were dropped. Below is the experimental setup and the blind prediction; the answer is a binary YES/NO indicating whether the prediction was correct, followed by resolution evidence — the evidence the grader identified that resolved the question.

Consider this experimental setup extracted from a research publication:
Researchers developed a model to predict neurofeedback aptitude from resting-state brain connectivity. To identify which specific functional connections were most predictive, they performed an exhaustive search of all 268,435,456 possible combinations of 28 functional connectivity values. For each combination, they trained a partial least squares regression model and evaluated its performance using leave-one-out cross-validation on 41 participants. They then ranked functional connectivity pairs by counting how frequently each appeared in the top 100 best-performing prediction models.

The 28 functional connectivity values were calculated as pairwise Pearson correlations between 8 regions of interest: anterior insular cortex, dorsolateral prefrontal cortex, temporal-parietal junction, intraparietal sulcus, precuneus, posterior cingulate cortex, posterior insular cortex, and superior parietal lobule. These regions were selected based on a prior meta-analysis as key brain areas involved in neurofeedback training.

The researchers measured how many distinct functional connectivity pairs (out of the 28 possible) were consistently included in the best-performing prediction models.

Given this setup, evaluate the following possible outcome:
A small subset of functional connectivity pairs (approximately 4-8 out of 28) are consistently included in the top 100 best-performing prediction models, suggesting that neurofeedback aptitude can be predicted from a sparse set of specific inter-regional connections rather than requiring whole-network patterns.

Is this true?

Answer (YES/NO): YES